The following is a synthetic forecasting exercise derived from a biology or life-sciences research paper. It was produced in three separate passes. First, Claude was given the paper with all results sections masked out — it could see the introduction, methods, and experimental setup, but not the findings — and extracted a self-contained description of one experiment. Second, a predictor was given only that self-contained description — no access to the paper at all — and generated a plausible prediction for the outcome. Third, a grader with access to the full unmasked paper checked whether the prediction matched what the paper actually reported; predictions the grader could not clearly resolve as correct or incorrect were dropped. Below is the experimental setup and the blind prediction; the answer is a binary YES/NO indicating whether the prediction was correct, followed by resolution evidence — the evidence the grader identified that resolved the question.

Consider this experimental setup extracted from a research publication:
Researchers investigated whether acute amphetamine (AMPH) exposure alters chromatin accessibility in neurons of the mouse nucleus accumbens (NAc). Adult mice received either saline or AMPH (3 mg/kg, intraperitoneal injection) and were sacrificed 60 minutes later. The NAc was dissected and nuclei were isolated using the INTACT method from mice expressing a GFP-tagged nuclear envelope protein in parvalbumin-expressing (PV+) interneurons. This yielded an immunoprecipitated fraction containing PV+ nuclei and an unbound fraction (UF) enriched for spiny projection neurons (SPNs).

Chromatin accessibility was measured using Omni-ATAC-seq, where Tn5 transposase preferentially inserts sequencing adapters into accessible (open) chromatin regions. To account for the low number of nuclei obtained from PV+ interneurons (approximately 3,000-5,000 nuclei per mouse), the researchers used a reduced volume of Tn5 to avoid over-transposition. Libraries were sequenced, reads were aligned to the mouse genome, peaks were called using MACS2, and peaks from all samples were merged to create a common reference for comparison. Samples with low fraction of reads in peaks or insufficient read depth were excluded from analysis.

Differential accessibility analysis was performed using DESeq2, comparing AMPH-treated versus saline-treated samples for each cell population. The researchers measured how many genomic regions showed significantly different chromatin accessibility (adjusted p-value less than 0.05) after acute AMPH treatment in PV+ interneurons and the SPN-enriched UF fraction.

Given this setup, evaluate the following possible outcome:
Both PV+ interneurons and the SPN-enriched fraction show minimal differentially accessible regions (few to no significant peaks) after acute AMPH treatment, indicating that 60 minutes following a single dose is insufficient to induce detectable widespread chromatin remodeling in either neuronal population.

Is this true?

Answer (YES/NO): YES